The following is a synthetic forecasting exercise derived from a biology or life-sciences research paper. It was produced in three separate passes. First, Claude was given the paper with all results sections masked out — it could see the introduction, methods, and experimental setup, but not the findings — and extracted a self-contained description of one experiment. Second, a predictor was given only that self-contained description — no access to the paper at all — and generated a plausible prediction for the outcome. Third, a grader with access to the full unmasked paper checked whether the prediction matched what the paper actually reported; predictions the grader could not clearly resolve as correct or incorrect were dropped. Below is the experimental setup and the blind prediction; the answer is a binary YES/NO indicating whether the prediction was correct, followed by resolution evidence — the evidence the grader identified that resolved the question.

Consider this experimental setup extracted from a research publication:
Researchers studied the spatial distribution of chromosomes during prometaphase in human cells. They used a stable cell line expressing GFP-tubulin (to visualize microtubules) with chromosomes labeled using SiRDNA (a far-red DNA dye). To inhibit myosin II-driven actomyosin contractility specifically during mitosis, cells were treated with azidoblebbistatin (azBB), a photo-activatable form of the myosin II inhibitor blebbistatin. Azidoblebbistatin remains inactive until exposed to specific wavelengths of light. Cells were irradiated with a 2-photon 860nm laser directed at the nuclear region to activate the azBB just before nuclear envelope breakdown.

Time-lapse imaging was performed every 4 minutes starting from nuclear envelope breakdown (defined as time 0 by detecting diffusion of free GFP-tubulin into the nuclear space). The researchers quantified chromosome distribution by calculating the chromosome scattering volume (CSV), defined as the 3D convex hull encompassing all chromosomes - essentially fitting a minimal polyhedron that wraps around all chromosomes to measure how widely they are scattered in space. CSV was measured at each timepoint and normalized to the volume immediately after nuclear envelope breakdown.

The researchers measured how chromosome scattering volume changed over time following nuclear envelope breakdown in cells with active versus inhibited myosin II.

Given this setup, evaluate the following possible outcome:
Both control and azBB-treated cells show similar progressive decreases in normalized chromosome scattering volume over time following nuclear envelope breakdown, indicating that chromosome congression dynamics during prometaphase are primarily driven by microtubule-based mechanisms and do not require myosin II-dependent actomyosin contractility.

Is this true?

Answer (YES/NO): NO